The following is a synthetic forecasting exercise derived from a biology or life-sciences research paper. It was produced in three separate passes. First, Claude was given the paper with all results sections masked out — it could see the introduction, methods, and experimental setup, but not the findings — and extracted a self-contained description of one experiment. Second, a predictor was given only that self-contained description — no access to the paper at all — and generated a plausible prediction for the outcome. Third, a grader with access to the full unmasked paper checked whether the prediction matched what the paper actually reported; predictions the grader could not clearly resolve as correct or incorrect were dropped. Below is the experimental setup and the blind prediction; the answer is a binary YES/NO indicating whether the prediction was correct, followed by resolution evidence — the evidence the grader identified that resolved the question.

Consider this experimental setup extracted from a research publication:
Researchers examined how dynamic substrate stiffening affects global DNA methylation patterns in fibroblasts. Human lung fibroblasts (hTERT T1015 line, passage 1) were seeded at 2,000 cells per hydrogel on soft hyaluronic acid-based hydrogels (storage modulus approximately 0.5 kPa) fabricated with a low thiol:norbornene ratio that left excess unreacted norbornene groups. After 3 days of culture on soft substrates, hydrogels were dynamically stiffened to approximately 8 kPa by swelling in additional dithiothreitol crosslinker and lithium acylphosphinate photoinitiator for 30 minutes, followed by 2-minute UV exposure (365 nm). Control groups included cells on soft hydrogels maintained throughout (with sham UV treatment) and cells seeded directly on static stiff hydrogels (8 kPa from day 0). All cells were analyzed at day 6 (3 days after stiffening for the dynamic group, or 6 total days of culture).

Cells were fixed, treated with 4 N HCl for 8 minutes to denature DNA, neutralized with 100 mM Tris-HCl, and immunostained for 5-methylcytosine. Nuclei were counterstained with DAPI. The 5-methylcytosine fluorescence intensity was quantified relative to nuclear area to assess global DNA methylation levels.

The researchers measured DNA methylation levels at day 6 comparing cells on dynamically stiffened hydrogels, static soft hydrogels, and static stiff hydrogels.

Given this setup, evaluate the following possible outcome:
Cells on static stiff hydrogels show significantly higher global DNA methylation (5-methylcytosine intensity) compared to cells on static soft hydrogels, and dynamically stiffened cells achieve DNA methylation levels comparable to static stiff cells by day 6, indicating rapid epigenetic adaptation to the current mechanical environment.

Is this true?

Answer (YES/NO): NO